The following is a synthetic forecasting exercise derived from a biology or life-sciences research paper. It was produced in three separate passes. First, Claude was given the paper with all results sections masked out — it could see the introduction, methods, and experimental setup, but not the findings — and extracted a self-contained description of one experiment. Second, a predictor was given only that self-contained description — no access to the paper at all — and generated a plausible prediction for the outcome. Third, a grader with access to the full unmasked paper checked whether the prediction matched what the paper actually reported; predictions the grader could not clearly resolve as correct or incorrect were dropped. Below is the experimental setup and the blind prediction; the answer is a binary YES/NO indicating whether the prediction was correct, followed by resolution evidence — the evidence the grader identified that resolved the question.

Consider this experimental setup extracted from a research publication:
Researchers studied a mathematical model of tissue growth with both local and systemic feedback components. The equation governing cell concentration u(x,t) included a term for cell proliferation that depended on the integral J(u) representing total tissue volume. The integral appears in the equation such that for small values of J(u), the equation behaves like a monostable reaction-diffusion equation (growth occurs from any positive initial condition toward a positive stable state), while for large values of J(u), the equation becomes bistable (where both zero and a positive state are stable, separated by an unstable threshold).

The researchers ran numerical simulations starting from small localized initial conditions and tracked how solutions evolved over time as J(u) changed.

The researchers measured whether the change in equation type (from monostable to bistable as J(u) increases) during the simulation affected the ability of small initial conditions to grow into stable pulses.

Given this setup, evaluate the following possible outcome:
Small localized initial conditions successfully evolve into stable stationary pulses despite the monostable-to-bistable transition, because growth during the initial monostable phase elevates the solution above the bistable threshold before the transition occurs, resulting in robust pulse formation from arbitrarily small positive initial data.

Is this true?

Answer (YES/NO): YES